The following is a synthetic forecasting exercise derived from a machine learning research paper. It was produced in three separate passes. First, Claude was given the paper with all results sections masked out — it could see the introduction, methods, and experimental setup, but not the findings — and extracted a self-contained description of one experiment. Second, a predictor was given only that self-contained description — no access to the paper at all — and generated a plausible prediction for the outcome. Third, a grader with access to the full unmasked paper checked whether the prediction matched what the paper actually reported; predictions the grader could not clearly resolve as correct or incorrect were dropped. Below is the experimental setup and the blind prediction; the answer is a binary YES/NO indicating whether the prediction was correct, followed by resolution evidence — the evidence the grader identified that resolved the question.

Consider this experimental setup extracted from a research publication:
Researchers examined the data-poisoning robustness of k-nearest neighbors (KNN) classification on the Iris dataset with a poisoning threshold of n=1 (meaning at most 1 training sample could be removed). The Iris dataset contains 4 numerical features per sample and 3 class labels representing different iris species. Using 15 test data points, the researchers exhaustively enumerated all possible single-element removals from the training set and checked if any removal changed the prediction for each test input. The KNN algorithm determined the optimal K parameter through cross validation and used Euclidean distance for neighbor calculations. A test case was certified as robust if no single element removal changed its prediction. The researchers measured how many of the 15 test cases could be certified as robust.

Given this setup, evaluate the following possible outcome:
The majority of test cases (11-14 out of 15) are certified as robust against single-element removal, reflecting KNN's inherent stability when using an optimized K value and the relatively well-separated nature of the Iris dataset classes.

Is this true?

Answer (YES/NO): NO